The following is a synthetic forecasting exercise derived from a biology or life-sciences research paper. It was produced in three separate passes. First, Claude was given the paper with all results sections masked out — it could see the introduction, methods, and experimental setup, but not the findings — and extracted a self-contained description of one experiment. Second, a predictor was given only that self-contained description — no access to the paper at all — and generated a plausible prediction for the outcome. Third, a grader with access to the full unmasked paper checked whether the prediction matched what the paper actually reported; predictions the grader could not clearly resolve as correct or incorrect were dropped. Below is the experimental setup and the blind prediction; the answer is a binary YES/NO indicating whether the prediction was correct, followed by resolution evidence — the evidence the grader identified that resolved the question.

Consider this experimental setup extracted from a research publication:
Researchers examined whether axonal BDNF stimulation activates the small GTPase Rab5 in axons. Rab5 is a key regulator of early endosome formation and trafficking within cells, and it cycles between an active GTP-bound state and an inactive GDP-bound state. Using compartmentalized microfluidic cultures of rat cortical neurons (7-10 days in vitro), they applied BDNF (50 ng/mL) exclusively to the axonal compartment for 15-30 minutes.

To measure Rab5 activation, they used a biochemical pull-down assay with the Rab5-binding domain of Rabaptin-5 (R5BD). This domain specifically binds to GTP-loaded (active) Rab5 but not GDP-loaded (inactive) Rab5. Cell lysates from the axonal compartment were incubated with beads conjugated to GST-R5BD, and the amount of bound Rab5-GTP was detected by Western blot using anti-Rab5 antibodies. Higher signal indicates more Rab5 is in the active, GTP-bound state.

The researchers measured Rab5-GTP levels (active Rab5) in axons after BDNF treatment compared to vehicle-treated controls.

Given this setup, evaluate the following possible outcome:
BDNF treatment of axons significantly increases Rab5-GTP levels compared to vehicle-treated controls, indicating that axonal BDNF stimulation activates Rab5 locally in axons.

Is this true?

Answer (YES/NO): YES